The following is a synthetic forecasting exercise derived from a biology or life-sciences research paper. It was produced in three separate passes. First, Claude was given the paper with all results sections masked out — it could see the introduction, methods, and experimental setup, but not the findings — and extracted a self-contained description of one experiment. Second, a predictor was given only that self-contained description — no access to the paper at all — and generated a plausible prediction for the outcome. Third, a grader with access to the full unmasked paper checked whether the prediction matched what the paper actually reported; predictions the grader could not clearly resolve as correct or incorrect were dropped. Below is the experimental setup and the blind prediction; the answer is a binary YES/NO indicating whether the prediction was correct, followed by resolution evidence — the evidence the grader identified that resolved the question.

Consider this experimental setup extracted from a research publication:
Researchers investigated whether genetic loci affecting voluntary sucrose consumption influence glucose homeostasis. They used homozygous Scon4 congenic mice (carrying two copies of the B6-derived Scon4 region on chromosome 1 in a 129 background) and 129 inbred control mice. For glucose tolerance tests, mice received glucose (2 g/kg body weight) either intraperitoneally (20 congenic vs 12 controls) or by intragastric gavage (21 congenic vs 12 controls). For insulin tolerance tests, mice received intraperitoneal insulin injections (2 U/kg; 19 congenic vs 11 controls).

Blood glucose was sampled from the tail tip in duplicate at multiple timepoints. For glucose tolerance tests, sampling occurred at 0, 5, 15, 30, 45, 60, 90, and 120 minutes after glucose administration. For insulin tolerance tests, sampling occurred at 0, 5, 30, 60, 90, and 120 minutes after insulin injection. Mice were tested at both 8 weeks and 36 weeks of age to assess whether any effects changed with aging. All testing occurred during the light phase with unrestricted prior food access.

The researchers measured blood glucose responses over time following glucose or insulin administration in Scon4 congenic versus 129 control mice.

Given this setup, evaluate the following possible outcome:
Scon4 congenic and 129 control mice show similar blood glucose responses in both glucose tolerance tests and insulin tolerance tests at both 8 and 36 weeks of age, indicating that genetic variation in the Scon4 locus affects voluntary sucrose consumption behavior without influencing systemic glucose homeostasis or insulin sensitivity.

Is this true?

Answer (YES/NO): NO